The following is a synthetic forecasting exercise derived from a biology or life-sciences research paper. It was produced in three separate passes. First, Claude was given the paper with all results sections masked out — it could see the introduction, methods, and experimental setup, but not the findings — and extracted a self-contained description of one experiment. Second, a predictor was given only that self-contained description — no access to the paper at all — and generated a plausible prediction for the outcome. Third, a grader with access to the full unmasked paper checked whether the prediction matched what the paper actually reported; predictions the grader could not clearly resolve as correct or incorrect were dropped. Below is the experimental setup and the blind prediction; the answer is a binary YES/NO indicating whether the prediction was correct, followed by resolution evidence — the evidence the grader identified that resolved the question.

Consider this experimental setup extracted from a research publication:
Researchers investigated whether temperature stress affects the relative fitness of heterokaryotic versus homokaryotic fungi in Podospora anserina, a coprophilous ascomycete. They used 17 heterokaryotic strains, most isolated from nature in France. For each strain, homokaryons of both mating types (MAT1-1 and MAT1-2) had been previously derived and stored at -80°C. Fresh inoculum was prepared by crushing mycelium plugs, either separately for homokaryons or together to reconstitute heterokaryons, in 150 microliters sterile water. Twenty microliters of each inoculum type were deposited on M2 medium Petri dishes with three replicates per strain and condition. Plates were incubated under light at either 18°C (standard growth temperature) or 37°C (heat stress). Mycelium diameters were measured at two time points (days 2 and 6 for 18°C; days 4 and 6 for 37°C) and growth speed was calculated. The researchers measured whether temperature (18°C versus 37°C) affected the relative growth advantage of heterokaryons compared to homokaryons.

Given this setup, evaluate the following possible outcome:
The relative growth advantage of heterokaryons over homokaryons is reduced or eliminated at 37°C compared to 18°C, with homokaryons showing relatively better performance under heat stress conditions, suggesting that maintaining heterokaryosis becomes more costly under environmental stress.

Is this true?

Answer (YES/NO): NO